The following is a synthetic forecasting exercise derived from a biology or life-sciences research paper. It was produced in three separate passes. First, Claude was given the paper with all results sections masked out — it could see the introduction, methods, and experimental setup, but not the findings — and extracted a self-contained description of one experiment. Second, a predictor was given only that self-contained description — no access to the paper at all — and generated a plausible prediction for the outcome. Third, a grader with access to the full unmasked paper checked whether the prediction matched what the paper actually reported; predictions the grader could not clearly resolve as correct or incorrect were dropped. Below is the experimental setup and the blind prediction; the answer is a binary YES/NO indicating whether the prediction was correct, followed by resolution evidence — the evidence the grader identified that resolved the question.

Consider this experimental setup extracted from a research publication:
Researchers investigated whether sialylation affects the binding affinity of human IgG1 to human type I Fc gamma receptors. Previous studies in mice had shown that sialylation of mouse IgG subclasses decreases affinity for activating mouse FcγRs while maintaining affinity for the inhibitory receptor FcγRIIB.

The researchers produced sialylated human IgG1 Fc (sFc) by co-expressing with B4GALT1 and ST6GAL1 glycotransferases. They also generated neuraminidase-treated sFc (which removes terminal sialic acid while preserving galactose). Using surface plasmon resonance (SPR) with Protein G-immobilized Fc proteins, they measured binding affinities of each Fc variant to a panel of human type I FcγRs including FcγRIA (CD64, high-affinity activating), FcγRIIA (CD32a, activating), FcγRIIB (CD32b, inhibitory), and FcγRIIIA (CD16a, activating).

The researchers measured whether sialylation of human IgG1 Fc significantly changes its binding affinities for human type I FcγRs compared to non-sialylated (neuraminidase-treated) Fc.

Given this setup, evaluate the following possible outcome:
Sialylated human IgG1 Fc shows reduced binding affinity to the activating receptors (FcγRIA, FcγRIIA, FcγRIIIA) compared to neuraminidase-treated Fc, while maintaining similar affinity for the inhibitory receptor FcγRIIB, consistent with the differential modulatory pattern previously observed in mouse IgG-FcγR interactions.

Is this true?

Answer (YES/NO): NO